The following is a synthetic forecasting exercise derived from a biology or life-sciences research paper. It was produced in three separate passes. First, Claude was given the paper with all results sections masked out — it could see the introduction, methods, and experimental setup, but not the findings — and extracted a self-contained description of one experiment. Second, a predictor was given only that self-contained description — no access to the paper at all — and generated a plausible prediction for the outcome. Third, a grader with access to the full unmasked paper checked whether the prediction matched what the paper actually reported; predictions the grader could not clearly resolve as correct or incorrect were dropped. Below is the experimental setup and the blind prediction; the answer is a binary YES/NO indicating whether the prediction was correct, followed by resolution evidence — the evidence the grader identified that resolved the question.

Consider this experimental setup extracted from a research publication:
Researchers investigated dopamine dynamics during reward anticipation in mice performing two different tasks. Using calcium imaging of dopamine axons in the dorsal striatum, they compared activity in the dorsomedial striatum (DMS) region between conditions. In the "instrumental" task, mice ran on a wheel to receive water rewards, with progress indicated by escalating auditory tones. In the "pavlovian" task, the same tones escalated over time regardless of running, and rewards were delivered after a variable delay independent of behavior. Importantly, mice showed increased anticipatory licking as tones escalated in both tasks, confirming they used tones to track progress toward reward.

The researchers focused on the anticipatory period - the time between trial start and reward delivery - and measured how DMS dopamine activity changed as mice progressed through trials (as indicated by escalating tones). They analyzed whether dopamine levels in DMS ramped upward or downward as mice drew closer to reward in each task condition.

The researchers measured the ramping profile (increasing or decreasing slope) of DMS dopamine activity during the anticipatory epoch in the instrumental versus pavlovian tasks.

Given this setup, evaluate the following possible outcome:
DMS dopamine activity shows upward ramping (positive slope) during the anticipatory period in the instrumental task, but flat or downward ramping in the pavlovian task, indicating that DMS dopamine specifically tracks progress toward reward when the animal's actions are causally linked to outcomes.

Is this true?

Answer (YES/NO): YES